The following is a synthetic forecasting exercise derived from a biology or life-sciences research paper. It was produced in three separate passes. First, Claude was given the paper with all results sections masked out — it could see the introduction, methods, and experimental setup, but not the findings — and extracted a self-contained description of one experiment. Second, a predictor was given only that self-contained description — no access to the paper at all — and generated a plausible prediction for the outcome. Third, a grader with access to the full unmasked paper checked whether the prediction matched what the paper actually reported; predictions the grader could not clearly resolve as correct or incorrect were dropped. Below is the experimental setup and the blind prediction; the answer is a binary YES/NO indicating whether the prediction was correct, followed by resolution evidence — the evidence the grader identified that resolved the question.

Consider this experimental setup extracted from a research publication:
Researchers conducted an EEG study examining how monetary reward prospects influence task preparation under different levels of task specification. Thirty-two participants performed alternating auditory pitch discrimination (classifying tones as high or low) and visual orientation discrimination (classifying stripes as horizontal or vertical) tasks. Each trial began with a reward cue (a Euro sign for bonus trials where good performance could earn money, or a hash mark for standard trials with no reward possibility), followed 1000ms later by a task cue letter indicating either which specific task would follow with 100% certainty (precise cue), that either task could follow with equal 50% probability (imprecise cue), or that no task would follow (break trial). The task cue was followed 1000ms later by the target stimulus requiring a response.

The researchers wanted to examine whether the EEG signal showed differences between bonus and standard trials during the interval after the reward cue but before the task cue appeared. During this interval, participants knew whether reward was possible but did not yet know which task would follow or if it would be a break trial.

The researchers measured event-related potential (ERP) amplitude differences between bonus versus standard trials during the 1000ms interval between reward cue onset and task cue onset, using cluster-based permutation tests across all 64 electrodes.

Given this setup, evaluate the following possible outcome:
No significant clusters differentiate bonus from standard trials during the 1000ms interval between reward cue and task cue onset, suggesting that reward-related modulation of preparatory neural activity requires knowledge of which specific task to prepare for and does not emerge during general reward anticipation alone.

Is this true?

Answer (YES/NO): NO